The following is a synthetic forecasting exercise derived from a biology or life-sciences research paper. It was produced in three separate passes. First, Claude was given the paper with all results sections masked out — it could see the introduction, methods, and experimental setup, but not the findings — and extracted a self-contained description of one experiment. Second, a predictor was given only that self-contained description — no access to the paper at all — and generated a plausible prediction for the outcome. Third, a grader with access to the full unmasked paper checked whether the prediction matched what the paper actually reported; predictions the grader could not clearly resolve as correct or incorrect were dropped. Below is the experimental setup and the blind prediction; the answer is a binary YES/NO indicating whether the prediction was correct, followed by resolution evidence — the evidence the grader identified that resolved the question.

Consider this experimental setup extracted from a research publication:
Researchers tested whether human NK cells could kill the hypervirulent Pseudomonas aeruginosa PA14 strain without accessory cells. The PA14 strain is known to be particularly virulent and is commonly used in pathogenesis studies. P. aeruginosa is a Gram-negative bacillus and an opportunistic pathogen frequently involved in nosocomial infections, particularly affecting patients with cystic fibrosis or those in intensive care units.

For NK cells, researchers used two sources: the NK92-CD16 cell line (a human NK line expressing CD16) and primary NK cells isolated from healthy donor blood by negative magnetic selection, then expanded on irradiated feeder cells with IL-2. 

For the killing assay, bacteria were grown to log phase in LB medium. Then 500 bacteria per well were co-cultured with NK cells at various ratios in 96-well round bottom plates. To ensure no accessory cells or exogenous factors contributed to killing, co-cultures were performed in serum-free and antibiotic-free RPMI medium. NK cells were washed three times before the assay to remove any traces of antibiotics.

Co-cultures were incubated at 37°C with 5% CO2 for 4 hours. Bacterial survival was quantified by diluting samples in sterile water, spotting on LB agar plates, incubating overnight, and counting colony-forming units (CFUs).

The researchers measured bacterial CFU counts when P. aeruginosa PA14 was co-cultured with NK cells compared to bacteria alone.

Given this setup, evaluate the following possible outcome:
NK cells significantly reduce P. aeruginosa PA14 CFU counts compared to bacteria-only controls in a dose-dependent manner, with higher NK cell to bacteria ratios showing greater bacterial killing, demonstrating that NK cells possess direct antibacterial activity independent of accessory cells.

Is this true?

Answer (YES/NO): YES